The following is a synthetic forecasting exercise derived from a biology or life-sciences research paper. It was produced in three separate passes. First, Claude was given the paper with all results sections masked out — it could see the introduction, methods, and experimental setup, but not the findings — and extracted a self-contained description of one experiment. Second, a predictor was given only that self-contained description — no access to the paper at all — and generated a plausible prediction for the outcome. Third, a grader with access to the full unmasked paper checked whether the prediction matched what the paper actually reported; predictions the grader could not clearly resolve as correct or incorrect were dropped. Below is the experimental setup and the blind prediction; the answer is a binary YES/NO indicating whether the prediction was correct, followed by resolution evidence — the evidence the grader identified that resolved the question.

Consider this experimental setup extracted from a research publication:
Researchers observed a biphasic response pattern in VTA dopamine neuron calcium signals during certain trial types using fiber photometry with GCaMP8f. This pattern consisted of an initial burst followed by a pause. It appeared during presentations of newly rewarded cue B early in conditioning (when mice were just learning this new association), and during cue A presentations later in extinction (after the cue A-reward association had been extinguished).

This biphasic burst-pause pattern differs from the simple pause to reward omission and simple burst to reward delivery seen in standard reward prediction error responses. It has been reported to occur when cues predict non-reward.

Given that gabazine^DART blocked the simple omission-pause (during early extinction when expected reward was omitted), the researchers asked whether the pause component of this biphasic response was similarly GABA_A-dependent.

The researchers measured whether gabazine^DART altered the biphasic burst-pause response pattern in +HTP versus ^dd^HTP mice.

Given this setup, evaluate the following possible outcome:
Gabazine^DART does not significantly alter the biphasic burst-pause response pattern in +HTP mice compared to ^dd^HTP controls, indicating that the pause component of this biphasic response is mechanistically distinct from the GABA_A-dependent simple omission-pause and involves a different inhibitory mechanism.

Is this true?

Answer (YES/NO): YES